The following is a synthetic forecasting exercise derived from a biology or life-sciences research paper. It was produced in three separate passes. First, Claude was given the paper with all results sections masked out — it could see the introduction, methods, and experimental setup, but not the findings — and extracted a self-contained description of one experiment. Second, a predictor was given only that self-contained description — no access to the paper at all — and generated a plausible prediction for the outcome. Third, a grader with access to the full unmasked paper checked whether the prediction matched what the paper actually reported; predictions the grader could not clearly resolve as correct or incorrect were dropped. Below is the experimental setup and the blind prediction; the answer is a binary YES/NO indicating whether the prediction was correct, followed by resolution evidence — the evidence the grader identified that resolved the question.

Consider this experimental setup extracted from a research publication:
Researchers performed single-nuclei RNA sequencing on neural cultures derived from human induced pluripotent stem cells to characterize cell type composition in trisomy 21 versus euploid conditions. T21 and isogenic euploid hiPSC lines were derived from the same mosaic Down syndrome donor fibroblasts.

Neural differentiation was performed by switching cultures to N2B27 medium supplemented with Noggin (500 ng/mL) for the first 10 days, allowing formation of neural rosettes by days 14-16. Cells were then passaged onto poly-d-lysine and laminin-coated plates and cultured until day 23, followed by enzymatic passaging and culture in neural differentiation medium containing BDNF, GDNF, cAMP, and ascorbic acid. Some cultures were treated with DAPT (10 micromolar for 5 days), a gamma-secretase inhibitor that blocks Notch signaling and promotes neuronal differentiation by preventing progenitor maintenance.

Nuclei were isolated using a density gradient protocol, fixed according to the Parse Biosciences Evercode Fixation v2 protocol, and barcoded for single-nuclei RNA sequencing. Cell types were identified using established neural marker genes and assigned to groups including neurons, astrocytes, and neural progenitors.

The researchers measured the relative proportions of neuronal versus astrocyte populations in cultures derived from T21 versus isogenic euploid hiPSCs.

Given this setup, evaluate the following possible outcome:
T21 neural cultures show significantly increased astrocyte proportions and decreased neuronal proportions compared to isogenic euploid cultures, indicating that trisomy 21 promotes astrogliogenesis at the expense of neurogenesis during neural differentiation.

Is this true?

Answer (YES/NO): YES